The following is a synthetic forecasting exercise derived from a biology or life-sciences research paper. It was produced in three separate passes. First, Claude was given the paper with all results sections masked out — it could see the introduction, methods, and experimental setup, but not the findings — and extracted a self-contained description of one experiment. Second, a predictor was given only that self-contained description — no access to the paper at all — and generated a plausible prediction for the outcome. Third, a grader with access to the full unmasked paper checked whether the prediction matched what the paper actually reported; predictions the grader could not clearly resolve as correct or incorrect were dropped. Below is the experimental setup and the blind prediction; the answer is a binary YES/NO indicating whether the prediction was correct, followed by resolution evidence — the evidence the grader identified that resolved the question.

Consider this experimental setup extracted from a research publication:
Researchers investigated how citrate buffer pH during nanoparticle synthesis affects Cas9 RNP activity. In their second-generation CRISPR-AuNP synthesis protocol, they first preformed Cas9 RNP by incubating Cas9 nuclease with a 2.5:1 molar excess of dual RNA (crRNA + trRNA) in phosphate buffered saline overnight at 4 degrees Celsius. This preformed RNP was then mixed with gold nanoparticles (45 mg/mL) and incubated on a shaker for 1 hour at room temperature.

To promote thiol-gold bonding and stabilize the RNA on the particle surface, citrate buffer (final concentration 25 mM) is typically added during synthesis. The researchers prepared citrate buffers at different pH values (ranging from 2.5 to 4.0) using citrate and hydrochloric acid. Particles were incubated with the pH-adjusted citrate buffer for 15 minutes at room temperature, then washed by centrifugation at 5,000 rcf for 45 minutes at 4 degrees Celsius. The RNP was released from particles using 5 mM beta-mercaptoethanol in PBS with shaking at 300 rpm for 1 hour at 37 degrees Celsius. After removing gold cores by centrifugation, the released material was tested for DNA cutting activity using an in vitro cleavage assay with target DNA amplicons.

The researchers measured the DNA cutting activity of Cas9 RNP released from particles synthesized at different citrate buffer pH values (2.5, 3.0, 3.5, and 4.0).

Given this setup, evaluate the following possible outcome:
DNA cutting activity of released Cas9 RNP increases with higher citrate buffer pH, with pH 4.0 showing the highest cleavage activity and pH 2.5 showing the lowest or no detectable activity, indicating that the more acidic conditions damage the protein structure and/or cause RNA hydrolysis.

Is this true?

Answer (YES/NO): NO